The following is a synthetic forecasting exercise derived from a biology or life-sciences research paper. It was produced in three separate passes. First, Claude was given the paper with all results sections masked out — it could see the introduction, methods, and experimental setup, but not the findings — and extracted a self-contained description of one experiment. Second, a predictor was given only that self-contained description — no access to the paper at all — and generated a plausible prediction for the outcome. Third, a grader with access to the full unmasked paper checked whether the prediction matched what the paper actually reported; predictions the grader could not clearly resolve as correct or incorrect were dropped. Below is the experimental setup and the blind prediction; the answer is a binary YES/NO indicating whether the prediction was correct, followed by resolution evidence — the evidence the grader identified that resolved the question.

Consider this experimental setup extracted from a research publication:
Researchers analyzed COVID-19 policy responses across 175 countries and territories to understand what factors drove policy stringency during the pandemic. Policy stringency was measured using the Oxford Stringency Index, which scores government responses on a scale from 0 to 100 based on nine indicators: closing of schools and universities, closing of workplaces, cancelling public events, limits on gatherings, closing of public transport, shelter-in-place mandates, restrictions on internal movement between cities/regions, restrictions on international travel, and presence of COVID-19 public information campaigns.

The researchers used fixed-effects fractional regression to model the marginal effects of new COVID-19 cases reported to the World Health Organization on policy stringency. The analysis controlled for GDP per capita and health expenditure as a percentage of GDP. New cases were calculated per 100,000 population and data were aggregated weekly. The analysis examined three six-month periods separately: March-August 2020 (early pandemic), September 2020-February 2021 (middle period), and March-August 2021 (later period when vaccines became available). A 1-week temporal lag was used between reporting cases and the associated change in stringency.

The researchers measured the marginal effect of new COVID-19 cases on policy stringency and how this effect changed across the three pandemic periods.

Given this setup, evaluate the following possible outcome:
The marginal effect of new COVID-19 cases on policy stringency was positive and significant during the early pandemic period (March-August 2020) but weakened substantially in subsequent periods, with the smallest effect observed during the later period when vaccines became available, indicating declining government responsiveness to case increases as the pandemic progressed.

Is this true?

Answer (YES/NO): YES